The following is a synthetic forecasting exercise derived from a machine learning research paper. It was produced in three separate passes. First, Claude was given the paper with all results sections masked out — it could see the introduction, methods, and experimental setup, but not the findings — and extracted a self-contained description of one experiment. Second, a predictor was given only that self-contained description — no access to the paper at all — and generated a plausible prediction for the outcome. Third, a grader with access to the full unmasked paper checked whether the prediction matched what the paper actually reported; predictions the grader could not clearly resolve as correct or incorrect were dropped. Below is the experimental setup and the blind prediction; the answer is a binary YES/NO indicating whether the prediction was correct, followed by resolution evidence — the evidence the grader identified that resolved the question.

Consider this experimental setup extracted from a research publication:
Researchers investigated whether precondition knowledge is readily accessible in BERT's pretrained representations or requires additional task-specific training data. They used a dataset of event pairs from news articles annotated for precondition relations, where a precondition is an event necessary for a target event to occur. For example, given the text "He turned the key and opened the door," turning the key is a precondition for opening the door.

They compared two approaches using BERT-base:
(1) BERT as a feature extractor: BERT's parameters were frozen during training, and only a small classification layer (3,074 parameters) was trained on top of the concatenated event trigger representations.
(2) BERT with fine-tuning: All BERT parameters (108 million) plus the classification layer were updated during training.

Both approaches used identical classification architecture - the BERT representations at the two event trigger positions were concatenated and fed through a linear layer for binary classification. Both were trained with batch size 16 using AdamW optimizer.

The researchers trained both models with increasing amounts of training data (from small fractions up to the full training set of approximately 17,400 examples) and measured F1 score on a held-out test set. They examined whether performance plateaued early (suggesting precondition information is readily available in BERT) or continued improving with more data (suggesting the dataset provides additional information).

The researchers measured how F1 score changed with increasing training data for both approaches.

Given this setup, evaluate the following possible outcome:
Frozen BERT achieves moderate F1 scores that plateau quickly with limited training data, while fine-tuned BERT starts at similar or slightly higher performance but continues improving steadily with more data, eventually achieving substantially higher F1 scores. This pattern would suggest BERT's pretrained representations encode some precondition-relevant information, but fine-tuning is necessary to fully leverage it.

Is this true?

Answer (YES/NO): NO